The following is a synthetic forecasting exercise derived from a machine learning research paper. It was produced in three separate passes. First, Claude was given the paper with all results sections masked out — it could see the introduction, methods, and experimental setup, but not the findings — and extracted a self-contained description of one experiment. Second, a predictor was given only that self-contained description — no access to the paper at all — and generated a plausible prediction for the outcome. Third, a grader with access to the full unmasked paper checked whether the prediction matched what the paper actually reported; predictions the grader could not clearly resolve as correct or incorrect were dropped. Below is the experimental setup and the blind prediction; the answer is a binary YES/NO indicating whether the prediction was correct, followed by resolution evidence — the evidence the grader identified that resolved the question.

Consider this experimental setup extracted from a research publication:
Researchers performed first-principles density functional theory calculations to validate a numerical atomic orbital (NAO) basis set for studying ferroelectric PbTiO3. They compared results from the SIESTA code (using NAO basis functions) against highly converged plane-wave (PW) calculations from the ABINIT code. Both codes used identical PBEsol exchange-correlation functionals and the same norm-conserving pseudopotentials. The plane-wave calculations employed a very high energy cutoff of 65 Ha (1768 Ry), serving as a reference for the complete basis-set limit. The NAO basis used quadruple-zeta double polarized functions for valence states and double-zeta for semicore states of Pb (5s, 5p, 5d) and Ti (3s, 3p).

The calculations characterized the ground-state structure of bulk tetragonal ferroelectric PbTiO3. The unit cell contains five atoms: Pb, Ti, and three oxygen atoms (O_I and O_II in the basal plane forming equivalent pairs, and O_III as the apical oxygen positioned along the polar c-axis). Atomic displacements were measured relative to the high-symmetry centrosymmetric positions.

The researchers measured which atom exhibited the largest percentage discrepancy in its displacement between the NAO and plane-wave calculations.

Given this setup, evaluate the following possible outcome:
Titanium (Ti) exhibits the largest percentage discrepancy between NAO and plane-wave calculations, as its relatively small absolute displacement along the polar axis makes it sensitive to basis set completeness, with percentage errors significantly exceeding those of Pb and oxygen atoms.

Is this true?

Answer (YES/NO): NO